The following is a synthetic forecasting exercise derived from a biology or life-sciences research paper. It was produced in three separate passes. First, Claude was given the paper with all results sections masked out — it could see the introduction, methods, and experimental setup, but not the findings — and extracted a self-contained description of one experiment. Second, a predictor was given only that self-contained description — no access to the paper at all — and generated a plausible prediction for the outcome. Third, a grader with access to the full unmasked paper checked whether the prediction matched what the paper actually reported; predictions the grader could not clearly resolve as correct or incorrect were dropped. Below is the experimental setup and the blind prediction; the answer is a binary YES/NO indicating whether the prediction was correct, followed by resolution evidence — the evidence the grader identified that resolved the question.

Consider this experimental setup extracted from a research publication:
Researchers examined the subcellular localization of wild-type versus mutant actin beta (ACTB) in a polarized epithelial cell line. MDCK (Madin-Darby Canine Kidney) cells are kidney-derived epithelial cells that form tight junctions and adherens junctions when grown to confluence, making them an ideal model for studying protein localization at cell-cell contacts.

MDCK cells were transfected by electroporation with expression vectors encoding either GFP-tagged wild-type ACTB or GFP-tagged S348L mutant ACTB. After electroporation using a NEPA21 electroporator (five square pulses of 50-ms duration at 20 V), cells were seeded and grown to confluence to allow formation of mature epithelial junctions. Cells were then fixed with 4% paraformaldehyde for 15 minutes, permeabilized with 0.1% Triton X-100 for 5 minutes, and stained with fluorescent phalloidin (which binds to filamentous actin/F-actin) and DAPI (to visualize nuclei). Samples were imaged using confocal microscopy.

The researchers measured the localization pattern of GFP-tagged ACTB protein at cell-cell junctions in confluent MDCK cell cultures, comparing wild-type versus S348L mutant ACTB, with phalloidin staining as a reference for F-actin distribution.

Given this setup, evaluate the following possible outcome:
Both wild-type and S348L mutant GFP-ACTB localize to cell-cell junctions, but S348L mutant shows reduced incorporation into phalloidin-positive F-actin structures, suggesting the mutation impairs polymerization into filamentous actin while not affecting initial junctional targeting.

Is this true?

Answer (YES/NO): NO